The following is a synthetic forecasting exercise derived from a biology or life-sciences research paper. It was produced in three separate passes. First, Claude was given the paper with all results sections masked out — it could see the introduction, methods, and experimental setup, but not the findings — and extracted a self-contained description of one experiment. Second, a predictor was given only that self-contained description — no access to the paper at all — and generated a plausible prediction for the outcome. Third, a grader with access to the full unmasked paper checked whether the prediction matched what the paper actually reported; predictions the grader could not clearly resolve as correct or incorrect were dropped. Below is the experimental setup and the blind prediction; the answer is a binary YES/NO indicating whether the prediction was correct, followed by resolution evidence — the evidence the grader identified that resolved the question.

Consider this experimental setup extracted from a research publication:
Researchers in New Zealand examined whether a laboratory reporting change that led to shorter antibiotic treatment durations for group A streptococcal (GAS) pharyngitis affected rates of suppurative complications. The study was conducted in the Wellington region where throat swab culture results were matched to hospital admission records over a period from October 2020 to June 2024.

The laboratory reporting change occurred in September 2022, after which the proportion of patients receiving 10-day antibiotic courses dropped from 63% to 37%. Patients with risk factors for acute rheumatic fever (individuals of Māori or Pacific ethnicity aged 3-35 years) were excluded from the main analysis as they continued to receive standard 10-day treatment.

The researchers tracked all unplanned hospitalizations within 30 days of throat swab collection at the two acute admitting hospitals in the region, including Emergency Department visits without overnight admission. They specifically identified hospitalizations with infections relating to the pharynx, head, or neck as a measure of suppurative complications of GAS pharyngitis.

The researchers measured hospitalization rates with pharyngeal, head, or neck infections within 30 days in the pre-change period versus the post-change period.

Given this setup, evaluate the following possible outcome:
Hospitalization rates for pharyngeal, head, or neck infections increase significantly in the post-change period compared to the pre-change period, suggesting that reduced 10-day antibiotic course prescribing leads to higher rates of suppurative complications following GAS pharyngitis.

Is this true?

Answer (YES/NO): NO